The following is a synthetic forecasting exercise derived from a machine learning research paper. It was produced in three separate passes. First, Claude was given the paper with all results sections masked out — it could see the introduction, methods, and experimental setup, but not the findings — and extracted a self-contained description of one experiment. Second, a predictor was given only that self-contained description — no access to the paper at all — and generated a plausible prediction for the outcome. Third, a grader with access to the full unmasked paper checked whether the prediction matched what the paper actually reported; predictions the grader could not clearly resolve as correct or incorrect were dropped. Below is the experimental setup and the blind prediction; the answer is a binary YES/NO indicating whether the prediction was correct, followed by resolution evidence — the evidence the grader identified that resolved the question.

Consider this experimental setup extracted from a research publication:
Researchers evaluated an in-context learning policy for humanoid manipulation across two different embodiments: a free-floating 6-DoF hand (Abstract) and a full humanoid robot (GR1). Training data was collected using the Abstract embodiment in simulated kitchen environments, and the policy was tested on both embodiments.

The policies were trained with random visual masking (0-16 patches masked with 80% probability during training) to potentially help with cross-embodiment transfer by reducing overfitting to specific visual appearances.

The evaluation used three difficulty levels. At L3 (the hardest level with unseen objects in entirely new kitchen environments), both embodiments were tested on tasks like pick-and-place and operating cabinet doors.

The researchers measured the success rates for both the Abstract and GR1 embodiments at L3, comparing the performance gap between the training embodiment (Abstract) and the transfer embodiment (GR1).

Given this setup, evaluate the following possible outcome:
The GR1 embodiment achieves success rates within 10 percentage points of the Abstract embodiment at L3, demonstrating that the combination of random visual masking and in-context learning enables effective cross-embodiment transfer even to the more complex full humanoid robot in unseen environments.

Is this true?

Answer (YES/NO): YES